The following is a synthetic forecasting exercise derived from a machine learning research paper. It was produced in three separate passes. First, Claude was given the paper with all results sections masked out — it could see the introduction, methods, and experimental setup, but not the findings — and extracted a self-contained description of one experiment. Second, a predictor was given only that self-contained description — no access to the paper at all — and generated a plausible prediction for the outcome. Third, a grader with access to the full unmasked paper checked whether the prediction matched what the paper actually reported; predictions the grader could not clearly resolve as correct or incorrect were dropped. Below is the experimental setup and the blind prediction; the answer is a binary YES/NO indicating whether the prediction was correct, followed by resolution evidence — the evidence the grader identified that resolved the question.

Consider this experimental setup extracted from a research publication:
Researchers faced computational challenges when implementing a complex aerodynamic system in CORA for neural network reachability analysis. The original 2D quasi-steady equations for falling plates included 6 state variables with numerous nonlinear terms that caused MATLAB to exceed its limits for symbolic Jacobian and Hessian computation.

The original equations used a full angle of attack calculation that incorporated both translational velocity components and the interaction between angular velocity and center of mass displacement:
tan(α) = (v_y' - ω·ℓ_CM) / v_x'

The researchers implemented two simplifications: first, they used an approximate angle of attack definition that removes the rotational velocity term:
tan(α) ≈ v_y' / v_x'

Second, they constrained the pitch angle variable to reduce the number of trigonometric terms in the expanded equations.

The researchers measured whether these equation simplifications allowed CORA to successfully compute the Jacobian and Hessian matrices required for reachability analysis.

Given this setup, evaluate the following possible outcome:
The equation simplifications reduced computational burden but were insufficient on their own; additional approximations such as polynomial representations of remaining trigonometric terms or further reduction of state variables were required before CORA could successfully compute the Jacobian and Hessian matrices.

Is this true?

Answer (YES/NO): NO